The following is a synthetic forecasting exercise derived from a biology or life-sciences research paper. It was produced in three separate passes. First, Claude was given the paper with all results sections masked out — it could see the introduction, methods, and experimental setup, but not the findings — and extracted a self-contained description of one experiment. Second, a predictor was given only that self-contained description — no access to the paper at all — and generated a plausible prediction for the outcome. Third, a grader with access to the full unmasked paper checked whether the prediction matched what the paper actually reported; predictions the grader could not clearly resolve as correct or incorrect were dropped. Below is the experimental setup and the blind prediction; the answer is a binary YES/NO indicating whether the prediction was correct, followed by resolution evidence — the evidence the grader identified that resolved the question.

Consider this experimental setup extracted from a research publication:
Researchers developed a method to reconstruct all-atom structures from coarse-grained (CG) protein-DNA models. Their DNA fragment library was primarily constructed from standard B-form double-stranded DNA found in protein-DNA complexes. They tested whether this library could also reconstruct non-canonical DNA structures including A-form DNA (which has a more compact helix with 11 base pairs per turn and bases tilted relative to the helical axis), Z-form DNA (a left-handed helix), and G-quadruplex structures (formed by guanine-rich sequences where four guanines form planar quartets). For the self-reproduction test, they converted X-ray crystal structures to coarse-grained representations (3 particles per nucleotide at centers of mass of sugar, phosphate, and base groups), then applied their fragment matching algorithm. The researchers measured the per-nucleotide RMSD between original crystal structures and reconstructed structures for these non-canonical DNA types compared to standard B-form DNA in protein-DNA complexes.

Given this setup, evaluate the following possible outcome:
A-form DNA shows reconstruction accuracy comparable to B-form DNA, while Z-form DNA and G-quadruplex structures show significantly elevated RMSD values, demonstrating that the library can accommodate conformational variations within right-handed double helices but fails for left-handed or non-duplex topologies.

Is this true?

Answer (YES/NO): NO